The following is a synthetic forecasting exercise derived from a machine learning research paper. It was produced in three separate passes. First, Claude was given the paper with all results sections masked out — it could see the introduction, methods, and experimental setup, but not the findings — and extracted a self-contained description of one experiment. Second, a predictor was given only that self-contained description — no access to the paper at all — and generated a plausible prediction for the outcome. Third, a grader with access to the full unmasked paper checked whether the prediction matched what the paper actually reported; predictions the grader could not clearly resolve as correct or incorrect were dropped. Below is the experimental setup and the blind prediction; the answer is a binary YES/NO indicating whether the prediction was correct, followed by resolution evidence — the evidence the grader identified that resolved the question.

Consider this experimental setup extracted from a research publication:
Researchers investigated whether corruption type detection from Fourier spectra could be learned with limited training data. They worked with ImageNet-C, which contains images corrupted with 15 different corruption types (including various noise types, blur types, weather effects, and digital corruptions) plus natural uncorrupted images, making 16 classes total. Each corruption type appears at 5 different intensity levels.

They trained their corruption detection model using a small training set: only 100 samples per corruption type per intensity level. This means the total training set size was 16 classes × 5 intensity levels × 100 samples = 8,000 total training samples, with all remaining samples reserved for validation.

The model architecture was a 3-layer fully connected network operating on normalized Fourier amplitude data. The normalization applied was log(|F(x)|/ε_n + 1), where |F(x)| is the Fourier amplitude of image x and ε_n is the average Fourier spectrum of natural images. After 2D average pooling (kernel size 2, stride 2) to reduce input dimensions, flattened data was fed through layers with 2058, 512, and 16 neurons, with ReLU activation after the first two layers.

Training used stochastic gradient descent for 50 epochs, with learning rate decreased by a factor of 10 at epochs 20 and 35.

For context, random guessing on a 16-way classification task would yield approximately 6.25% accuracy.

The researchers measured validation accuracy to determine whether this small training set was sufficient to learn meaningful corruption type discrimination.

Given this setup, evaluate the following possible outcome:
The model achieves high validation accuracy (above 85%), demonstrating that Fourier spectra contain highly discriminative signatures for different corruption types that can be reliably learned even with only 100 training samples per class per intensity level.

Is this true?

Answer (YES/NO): NO